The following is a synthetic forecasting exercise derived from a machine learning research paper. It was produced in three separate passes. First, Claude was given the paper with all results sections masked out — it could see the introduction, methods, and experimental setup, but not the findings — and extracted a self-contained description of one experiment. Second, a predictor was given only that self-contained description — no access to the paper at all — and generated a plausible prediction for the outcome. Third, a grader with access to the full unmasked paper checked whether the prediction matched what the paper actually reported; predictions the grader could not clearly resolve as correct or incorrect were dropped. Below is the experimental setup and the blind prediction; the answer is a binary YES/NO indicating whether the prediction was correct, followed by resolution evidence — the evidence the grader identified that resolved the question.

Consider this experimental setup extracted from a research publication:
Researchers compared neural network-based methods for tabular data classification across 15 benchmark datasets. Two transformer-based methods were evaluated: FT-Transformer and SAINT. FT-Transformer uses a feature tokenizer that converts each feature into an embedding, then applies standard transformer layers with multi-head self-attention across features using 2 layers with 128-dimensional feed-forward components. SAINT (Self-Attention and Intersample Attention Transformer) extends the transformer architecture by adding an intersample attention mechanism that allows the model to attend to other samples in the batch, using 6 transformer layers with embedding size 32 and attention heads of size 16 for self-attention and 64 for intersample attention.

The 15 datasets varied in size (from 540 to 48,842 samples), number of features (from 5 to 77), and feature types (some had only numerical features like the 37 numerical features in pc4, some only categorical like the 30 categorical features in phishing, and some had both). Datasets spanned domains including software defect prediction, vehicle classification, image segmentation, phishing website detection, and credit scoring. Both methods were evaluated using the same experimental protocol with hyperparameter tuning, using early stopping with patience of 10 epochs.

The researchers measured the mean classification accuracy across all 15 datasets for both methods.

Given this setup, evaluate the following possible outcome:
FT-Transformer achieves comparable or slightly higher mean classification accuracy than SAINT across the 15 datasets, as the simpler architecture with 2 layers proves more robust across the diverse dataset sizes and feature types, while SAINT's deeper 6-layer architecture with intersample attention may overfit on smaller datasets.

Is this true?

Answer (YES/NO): YES